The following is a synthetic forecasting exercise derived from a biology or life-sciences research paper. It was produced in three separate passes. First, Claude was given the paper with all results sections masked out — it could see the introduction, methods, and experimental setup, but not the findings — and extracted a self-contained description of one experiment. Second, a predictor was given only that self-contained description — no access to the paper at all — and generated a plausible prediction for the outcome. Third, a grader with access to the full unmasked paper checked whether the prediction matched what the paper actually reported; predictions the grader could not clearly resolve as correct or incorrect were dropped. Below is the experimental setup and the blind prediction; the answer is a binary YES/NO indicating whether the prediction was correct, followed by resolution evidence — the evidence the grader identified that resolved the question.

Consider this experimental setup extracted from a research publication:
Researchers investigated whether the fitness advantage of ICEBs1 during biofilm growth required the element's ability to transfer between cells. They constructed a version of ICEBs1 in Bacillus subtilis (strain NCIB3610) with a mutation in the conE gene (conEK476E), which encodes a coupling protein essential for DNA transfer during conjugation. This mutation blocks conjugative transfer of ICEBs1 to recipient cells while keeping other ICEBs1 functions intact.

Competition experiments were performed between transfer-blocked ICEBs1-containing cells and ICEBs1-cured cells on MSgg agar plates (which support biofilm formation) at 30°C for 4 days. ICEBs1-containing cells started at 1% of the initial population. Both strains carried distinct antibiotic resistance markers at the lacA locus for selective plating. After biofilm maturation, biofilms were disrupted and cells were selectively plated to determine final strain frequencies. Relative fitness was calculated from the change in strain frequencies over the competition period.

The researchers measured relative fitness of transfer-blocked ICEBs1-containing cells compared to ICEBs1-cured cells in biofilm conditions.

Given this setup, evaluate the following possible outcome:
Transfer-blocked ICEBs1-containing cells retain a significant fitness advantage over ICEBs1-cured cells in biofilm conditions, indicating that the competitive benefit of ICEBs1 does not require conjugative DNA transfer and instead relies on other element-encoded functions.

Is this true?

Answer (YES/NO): YES